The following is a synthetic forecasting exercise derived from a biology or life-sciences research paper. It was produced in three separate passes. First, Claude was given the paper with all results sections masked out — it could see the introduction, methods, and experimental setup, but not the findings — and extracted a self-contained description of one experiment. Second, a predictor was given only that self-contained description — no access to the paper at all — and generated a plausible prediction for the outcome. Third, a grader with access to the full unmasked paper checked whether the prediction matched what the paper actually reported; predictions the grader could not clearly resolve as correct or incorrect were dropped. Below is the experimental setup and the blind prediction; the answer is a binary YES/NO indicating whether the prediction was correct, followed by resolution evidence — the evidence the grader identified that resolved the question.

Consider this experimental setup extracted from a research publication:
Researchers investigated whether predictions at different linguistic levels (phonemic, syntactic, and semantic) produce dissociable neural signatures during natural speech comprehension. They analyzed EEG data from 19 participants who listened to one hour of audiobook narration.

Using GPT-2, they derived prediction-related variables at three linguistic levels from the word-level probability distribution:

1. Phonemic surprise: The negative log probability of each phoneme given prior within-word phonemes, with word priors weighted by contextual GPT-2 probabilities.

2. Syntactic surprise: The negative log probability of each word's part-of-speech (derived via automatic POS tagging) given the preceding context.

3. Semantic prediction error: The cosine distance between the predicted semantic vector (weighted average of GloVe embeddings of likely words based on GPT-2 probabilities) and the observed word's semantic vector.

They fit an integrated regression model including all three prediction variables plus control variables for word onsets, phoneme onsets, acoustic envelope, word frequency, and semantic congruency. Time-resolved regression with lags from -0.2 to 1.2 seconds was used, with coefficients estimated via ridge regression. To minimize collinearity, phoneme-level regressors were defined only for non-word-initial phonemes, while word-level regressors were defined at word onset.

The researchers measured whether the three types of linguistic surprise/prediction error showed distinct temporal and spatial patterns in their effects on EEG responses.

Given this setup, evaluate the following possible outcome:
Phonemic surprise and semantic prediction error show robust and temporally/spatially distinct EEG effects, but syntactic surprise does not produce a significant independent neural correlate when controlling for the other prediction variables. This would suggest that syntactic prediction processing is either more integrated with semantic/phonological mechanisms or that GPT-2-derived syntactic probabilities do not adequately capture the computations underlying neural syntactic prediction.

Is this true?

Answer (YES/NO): NO